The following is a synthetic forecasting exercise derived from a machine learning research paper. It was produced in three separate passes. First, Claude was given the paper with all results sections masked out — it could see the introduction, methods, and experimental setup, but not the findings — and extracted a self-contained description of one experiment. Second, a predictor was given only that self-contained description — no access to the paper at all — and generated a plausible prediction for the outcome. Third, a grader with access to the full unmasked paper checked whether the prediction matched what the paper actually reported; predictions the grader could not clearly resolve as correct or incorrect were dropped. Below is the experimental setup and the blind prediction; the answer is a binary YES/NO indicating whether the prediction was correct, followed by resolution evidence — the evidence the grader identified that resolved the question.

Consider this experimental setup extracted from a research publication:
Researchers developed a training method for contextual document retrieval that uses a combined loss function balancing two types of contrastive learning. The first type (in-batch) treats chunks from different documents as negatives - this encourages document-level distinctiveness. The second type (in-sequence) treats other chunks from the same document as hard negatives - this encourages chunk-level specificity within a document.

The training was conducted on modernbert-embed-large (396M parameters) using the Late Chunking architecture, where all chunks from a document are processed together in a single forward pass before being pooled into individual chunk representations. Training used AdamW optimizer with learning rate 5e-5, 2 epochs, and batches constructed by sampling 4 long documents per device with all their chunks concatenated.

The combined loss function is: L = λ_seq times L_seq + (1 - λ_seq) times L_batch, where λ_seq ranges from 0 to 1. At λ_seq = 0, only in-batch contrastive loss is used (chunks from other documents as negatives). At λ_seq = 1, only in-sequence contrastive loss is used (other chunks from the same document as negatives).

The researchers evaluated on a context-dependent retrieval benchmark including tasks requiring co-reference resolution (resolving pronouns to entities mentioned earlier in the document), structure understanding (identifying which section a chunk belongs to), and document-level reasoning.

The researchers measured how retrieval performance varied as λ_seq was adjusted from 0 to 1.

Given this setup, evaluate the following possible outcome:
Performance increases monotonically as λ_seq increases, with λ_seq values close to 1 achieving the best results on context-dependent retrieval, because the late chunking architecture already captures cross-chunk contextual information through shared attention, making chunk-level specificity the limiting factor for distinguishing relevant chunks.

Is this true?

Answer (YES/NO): NO